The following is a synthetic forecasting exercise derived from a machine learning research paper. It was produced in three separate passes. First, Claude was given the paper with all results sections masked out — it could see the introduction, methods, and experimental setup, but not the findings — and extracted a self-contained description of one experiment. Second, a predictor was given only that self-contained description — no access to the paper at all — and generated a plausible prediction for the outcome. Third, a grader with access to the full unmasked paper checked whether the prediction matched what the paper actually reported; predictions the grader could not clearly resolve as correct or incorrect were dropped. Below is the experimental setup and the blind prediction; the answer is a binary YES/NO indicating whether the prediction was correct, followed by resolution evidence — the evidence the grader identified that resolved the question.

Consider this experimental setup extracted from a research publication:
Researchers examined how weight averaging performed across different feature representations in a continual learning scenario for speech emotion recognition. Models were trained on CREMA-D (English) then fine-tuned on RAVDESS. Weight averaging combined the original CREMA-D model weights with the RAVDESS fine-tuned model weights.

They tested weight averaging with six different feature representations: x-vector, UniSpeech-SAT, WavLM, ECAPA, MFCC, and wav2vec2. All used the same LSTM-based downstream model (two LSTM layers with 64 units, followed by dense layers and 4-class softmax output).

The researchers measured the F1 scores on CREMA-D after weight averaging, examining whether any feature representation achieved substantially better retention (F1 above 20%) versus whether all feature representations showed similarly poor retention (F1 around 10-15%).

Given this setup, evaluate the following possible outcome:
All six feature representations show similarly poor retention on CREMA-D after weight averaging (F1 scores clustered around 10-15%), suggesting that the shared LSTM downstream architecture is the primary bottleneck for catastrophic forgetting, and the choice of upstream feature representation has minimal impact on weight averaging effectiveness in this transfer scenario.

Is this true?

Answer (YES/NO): YES